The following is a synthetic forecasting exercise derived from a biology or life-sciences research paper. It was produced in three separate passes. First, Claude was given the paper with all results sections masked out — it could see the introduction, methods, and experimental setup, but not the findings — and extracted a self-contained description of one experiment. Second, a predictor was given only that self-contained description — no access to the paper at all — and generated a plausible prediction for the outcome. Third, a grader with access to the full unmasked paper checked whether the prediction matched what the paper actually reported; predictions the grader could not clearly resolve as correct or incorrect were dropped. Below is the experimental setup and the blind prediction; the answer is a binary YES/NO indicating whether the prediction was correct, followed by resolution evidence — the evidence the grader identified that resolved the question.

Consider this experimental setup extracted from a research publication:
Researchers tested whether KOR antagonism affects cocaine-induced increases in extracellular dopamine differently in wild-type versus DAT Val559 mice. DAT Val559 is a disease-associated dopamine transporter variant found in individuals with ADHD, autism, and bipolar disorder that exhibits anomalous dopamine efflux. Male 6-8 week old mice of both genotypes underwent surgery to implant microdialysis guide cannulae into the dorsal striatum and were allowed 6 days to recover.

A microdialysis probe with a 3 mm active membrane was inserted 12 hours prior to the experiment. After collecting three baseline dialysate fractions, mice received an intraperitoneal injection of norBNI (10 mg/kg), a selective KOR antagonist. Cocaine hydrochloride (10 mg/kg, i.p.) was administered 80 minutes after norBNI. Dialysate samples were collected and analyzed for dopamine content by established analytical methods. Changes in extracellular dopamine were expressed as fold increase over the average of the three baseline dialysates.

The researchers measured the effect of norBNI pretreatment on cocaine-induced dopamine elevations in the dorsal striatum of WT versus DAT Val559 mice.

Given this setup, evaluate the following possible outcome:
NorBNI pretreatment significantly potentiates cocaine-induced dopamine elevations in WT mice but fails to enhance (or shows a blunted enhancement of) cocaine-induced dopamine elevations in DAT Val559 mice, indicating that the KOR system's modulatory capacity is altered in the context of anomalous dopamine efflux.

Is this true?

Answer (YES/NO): NO